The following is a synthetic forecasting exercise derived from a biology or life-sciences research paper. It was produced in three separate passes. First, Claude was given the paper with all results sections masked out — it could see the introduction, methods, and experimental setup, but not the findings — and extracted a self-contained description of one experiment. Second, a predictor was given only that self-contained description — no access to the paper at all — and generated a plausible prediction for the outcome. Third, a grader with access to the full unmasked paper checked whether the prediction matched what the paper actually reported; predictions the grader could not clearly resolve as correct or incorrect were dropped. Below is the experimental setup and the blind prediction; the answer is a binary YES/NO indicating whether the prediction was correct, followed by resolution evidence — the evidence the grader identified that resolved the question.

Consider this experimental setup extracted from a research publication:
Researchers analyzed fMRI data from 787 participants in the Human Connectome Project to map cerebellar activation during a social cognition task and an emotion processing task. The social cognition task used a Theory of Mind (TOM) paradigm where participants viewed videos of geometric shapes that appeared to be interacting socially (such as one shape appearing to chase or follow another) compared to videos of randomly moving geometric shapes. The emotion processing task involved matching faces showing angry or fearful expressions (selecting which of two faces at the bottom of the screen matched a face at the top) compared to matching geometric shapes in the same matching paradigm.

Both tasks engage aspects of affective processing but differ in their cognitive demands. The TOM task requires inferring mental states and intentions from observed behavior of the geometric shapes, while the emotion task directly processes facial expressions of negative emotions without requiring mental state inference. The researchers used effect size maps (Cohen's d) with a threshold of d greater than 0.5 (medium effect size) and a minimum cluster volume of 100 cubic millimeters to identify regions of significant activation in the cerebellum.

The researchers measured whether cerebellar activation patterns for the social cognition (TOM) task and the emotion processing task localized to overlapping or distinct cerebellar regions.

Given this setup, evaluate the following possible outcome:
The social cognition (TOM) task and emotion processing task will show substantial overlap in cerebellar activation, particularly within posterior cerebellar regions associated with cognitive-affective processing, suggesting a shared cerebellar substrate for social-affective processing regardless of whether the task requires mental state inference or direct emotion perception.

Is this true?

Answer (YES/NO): NO